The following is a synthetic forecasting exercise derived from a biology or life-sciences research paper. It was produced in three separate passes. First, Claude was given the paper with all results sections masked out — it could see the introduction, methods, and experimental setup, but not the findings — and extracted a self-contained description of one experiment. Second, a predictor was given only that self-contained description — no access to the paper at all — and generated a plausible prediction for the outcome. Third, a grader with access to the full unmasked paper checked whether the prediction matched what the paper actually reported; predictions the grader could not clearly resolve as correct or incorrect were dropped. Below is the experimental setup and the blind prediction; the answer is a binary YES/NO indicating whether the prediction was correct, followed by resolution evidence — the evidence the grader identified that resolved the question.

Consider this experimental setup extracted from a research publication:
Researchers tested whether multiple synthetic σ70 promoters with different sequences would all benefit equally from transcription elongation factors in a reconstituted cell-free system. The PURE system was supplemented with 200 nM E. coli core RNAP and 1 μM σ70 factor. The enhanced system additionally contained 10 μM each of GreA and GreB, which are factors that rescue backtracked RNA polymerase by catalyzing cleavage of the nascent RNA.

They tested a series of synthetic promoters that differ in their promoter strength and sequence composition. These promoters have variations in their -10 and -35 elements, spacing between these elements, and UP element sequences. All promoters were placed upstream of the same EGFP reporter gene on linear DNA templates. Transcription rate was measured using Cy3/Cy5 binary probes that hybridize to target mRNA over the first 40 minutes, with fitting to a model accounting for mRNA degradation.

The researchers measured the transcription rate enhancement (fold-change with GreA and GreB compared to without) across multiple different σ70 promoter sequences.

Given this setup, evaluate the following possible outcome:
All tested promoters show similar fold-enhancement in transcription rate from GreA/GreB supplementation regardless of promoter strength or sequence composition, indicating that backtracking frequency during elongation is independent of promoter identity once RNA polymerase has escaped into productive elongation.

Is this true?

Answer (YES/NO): NO